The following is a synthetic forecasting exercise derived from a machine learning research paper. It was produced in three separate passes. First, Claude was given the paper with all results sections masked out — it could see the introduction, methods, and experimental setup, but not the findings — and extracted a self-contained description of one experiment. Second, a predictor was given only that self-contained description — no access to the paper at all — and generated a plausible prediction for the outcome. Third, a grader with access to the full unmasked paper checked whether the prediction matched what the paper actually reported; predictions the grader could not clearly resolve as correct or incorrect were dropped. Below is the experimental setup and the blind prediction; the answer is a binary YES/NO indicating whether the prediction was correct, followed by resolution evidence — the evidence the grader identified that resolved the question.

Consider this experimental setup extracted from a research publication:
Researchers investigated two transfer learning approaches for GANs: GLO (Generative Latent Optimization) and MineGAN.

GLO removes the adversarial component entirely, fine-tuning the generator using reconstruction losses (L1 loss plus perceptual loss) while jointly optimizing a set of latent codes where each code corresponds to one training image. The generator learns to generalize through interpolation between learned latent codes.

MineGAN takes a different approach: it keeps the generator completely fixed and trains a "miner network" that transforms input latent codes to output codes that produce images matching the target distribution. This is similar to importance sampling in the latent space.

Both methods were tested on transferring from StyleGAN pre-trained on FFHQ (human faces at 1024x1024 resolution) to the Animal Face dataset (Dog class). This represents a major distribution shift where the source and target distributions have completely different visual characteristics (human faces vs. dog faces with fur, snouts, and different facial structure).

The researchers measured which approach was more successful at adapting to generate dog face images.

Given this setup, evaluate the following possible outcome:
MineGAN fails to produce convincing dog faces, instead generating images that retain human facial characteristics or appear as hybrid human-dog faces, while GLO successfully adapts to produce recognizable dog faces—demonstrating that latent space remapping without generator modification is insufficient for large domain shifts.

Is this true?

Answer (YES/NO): NO